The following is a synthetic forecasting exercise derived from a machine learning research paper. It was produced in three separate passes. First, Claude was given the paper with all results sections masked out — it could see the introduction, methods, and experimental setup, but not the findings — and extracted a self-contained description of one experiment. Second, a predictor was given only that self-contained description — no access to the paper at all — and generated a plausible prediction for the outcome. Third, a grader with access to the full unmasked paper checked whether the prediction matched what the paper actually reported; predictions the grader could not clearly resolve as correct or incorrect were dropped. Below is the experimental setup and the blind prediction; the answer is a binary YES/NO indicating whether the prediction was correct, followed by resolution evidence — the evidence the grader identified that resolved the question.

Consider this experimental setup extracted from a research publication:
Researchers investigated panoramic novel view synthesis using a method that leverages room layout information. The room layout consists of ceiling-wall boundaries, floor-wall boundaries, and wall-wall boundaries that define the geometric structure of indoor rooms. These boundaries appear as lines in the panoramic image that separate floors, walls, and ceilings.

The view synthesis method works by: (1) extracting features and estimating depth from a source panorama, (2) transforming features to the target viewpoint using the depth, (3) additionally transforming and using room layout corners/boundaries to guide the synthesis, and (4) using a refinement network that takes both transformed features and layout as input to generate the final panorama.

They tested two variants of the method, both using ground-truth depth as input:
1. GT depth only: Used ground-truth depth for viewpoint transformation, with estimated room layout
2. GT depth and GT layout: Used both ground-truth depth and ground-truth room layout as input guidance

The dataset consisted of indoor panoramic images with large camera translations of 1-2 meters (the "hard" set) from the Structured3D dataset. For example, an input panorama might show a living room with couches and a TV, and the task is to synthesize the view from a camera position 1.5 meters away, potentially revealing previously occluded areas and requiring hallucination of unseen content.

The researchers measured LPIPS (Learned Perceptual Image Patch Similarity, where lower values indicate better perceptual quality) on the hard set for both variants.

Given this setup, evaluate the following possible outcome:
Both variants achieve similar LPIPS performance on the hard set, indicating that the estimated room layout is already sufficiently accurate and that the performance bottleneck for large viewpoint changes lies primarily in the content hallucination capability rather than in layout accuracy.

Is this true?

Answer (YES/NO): NO